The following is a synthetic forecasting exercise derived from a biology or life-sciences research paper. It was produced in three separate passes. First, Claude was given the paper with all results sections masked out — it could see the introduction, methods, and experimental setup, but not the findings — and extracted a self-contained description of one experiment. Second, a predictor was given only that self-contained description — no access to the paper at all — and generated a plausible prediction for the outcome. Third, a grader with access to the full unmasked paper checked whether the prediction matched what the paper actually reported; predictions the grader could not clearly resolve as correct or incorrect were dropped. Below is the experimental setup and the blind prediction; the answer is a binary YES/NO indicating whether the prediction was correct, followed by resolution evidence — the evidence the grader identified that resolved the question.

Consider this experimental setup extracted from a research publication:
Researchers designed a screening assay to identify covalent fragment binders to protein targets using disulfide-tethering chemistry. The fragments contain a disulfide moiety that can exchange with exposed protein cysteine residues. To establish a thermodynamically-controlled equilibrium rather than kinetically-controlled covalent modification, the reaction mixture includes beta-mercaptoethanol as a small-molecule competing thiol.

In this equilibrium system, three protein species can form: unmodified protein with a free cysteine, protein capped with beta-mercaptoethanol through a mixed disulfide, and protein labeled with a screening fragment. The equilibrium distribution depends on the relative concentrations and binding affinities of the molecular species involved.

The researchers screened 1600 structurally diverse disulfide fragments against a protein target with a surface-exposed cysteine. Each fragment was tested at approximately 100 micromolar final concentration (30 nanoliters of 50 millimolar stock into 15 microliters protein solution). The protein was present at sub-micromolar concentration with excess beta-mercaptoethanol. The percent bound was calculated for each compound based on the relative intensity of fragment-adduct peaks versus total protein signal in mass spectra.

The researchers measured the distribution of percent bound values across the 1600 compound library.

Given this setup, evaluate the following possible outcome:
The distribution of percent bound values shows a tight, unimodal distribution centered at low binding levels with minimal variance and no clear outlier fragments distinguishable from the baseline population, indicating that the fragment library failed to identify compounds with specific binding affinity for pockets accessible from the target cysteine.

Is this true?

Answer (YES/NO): NO